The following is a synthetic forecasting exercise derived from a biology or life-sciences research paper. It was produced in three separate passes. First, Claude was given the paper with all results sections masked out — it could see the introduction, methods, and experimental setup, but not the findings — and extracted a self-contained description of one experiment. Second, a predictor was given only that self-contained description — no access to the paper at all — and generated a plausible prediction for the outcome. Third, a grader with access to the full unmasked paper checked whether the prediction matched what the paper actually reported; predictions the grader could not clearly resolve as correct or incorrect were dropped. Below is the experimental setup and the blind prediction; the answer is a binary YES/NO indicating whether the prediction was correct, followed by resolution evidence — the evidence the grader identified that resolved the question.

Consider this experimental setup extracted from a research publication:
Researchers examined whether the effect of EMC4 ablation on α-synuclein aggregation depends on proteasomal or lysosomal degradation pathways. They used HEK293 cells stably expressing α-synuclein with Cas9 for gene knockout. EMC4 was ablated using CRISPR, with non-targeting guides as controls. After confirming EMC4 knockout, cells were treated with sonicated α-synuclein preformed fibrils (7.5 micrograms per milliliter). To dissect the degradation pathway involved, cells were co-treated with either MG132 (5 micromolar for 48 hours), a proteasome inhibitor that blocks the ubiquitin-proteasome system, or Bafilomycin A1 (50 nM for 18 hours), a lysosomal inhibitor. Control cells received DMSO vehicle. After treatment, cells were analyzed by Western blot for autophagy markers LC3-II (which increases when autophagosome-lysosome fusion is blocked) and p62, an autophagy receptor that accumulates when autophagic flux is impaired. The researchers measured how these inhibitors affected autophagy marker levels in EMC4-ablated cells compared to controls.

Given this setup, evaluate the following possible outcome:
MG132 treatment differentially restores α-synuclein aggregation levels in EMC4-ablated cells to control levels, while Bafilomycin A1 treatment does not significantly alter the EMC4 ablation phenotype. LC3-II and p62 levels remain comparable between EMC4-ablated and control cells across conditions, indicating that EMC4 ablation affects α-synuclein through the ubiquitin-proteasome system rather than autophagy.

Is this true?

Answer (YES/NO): NO